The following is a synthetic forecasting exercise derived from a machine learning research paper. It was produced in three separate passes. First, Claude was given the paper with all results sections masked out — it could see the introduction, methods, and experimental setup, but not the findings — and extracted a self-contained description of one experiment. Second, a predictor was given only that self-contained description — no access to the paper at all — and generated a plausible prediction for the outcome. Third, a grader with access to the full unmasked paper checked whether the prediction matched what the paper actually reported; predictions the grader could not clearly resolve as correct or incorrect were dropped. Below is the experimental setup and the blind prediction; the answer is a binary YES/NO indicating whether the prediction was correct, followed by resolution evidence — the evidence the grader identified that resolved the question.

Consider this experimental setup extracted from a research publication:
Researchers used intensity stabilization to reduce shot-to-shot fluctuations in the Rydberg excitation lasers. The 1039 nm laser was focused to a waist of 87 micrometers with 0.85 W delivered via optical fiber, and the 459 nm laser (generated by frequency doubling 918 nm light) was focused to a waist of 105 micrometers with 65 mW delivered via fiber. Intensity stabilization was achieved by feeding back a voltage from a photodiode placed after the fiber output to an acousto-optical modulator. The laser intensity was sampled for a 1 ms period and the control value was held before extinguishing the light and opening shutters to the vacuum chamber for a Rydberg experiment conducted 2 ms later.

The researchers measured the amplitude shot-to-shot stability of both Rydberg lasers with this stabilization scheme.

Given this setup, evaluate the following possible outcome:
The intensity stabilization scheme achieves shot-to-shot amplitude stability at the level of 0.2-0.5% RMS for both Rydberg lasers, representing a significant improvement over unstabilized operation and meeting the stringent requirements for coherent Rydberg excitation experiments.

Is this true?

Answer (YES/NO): NO